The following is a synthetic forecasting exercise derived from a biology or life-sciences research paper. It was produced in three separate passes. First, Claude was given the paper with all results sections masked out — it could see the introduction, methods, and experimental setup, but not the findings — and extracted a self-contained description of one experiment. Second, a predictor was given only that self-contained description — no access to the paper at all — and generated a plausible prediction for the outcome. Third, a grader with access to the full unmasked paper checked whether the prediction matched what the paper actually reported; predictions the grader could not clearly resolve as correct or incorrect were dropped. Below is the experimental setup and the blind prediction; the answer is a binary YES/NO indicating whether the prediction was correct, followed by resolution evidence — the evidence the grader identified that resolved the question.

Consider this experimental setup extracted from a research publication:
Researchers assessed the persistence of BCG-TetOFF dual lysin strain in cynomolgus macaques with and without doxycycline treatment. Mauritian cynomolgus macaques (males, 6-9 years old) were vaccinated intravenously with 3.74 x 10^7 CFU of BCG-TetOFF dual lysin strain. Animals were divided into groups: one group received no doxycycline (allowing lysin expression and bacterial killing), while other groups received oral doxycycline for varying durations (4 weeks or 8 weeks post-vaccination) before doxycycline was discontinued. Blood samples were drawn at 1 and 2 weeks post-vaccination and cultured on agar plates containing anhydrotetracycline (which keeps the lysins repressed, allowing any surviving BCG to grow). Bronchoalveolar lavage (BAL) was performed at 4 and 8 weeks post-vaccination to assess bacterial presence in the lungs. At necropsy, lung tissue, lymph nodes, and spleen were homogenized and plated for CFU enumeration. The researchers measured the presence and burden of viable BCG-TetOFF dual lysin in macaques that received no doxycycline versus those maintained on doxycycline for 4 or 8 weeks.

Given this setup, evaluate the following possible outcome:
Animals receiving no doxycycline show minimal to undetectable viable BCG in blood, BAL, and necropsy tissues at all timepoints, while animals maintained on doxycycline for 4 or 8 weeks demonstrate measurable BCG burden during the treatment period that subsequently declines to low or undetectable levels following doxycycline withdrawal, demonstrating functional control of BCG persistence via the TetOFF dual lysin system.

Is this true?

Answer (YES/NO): NO